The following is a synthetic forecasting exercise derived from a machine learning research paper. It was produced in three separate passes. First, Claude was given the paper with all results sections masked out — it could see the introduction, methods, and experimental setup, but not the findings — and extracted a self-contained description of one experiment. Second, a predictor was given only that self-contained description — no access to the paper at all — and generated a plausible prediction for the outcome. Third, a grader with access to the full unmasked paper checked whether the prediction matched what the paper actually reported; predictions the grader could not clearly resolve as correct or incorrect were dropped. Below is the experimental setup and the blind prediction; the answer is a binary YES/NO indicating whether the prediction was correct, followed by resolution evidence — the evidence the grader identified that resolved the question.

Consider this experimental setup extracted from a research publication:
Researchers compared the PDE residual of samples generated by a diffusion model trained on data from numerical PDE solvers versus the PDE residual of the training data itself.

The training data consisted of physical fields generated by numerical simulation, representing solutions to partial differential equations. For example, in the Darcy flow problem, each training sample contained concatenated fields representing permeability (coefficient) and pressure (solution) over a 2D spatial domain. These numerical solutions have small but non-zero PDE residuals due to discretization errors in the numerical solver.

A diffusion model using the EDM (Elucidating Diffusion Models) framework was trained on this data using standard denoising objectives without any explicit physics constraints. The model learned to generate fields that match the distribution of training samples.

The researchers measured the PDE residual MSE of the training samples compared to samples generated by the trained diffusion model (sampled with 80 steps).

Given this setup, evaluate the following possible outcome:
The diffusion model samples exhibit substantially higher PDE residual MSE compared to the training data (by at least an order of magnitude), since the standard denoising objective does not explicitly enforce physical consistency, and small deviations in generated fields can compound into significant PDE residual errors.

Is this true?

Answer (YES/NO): NO